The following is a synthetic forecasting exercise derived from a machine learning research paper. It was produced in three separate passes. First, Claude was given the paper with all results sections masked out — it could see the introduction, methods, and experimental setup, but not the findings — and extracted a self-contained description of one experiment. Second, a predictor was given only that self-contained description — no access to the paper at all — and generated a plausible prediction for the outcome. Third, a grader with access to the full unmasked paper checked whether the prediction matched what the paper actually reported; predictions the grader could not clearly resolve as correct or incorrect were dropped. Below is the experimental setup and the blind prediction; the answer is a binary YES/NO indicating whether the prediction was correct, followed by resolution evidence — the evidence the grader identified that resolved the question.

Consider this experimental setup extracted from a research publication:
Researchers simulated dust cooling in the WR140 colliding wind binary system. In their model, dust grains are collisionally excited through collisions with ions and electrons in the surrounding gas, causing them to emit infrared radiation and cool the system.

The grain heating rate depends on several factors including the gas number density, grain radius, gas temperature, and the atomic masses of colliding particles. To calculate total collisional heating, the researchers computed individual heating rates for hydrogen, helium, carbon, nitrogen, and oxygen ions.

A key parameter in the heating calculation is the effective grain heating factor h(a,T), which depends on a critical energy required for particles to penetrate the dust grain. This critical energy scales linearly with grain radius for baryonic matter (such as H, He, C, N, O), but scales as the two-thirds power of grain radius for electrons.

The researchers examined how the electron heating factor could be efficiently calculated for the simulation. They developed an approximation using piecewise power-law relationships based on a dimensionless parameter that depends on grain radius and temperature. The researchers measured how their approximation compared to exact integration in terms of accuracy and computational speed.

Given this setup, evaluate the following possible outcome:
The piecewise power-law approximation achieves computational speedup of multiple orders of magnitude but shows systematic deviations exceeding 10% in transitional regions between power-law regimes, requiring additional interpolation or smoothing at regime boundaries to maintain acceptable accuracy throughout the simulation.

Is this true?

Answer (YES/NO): NO